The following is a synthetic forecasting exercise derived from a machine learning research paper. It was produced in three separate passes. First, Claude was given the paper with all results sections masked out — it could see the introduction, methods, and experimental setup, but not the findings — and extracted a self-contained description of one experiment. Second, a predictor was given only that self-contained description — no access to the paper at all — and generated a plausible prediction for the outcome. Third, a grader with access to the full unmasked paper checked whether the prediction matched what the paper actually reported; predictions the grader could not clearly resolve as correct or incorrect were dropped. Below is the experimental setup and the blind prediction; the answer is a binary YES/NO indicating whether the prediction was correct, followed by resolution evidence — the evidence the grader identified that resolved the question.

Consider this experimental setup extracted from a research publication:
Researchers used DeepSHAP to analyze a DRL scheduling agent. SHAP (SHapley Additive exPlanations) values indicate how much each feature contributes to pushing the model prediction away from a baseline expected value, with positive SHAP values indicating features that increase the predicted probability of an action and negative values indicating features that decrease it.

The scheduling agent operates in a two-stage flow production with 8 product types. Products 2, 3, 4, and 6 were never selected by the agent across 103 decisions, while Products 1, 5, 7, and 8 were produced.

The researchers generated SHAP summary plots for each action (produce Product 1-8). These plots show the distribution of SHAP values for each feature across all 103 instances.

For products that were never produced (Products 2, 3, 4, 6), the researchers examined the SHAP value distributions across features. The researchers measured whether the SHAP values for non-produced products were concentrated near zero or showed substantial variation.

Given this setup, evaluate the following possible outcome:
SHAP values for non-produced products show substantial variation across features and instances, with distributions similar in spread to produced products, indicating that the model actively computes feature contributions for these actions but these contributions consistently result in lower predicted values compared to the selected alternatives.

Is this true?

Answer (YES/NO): NO